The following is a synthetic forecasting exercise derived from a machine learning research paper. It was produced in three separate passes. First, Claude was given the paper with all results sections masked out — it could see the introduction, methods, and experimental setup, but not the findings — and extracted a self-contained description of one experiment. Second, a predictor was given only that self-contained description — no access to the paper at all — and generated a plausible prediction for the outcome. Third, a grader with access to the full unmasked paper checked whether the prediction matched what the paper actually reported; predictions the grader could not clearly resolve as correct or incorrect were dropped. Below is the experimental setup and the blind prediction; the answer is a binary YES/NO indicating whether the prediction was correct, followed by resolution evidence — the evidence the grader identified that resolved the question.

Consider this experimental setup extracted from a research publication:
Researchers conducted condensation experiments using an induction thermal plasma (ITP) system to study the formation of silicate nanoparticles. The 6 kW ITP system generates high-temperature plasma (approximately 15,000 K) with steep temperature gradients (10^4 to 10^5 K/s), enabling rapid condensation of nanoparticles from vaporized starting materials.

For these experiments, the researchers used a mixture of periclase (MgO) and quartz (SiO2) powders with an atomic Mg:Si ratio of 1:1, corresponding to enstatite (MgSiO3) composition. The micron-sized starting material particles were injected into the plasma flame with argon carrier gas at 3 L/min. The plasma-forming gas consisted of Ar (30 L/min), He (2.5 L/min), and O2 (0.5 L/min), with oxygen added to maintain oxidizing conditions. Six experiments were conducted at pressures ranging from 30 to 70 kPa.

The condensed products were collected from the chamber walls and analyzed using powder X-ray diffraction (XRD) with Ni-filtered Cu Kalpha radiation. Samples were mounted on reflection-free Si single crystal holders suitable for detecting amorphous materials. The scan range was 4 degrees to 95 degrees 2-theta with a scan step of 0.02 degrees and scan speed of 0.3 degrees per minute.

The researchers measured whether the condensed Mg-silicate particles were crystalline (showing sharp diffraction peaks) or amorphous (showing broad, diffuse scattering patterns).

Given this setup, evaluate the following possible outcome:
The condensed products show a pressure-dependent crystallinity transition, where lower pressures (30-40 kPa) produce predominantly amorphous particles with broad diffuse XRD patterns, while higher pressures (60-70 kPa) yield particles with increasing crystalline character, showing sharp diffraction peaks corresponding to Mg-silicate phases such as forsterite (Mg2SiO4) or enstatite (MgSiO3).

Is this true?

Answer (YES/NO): NO